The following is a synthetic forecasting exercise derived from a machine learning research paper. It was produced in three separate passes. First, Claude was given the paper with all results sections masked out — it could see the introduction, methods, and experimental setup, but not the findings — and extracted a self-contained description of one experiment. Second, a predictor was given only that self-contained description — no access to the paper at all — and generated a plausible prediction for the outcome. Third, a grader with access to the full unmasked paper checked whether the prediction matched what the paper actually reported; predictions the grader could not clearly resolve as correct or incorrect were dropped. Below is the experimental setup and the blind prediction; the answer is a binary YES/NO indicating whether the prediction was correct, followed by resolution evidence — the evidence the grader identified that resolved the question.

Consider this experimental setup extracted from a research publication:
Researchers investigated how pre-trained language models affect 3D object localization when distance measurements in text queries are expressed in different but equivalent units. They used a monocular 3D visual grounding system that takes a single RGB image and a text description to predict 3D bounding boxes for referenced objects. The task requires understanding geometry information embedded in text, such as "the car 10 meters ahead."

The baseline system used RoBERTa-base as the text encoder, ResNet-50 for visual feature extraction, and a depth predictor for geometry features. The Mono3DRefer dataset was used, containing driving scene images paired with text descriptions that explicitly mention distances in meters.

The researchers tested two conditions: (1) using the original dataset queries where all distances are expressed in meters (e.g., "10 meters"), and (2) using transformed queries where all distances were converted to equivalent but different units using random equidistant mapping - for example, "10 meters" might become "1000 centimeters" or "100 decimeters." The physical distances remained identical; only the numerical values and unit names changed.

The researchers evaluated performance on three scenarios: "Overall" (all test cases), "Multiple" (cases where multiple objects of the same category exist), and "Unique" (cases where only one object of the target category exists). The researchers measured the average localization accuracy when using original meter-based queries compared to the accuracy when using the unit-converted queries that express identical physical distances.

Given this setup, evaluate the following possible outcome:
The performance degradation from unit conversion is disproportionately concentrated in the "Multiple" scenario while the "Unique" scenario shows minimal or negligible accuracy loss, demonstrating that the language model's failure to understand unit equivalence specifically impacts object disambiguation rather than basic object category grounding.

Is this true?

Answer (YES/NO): NO